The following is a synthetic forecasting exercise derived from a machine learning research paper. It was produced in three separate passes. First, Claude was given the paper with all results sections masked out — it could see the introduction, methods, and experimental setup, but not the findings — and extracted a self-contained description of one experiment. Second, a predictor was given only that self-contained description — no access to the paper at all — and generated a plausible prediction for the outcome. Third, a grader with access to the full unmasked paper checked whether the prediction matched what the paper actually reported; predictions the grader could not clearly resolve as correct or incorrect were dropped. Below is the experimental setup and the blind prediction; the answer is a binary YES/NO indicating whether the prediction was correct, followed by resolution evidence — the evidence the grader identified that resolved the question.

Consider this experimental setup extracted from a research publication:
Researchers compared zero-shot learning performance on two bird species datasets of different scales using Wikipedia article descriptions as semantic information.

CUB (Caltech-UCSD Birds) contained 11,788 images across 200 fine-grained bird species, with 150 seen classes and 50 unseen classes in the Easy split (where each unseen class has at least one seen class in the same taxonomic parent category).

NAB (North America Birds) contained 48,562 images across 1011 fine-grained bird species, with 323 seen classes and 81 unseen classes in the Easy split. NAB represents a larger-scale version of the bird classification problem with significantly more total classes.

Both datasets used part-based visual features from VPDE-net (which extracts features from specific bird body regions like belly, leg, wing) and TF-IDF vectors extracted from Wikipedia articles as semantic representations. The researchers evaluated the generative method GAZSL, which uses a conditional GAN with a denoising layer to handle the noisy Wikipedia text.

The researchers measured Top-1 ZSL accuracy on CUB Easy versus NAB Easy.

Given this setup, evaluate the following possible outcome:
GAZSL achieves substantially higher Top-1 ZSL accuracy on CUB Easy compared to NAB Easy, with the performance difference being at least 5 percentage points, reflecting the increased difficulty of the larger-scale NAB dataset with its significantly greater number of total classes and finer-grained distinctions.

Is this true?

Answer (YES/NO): YES